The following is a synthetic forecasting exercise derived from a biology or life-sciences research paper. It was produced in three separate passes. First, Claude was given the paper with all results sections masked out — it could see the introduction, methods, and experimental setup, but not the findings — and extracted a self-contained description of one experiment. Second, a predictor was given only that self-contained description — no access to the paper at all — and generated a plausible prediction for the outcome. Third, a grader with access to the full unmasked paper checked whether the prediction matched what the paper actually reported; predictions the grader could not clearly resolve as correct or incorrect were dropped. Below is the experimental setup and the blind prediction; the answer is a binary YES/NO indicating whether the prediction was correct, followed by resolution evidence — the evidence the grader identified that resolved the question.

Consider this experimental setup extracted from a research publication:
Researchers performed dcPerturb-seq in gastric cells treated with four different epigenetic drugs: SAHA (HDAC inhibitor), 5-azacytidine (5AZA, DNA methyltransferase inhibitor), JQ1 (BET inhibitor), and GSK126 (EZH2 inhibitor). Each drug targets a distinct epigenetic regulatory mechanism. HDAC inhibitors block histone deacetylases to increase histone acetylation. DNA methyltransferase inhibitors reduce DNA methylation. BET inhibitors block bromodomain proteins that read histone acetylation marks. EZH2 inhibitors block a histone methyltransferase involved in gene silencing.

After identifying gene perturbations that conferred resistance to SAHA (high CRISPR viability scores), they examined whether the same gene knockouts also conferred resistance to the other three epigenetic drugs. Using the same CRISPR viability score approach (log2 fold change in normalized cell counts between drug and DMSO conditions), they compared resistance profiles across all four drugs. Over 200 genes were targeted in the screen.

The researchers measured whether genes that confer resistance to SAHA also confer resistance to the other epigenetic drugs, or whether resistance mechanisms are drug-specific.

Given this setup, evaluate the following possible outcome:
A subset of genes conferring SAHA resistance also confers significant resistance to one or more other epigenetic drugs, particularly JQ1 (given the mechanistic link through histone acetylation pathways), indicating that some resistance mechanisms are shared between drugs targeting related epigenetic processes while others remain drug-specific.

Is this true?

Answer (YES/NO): NO